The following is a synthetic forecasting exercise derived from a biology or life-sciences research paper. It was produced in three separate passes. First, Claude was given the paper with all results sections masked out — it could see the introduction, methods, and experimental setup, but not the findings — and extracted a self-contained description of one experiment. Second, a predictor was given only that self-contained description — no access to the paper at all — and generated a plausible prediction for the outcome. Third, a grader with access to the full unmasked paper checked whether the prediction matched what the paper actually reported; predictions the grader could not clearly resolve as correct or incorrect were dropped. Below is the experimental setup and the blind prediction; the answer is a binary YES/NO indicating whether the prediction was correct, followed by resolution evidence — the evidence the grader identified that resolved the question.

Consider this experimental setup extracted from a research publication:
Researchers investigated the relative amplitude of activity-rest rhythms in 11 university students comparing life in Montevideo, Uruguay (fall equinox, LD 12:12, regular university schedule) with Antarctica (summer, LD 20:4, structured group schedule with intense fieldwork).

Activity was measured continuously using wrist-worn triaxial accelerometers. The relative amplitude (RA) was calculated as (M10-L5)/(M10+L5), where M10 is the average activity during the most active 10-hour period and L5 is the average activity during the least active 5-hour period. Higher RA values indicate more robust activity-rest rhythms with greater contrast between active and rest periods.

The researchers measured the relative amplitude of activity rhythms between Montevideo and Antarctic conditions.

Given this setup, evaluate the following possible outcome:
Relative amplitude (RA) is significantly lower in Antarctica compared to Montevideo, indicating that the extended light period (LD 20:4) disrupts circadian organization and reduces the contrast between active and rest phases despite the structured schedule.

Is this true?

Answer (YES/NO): NO